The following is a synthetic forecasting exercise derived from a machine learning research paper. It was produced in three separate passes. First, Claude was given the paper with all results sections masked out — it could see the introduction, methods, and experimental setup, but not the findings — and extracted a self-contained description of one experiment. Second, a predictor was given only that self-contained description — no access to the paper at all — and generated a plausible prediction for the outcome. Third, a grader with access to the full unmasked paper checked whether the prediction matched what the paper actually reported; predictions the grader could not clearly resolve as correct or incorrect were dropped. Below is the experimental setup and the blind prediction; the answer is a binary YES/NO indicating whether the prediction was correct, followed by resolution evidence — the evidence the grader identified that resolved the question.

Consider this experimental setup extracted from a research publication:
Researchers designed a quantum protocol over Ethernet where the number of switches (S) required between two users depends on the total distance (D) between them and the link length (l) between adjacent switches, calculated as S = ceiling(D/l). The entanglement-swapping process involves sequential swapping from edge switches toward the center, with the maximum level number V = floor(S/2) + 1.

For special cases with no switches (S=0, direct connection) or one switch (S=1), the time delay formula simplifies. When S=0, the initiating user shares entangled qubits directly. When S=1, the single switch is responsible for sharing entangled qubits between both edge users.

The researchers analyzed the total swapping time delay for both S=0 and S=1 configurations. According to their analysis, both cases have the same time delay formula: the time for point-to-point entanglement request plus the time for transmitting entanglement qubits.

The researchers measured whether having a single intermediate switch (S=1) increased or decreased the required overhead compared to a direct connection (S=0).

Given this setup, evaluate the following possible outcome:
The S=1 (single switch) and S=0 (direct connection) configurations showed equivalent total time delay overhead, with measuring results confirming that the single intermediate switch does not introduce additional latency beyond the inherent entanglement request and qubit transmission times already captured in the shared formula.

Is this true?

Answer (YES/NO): NO